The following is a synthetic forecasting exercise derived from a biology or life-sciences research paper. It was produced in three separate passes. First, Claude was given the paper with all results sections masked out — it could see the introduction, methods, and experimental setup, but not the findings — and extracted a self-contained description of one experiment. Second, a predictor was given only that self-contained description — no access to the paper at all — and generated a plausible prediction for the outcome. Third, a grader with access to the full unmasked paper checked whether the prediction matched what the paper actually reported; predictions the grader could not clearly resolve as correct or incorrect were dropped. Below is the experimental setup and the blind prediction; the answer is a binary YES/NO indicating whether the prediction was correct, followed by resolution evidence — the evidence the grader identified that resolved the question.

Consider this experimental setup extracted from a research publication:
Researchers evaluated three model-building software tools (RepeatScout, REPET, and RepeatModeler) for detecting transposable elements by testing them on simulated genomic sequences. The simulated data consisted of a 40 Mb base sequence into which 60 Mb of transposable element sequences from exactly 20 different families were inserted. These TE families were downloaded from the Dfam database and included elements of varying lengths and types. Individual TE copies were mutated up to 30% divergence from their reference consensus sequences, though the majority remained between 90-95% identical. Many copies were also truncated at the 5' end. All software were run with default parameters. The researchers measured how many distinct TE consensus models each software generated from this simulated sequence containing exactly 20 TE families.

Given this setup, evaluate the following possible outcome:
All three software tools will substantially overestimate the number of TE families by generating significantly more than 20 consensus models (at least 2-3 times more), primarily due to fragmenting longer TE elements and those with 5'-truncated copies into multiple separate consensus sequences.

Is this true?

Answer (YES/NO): NO